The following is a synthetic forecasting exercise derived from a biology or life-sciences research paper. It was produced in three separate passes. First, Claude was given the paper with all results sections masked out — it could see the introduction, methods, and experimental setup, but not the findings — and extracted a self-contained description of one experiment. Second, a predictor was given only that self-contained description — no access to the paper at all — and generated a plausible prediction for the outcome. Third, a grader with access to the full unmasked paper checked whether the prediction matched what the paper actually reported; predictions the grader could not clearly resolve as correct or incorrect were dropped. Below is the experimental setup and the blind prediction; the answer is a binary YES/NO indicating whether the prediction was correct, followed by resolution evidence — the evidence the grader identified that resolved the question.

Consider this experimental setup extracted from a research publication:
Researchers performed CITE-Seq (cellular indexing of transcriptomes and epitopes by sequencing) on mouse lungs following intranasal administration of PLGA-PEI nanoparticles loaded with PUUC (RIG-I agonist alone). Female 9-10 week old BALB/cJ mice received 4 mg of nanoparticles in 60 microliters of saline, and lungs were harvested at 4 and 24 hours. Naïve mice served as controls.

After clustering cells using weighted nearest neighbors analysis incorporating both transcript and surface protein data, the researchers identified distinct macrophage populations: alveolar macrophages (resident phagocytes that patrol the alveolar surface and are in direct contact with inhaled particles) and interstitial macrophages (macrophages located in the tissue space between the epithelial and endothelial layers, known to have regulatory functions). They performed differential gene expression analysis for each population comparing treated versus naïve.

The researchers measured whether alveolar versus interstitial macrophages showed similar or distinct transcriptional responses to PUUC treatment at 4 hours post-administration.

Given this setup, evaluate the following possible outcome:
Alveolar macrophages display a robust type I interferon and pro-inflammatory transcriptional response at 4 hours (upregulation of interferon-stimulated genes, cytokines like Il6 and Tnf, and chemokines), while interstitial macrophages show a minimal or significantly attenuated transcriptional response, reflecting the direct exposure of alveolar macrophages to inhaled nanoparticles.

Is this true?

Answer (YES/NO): NO